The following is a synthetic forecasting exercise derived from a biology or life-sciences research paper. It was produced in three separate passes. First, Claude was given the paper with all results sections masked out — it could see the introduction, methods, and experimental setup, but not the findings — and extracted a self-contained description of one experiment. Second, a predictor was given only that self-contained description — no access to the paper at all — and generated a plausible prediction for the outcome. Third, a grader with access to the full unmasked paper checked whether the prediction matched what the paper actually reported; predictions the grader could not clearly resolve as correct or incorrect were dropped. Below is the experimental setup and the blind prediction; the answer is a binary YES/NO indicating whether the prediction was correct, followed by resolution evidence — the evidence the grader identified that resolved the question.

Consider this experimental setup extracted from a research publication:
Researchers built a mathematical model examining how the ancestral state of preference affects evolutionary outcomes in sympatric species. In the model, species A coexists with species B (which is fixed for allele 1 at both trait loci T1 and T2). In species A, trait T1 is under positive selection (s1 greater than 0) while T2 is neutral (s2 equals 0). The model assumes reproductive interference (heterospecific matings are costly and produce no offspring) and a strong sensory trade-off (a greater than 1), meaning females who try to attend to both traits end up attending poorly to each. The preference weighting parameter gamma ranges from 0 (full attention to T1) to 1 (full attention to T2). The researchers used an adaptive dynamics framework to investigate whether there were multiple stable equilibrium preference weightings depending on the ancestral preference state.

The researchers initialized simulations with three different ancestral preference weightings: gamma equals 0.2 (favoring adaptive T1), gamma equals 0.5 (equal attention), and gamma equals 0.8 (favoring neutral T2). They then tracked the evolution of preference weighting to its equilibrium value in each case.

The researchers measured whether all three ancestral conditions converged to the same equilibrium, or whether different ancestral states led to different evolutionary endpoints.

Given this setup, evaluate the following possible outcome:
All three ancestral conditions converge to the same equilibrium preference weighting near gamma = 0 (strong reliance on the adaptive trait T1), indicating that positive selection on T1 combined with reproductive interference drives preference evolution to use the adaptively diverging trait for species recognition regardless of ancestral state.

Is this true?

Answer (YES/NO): NO